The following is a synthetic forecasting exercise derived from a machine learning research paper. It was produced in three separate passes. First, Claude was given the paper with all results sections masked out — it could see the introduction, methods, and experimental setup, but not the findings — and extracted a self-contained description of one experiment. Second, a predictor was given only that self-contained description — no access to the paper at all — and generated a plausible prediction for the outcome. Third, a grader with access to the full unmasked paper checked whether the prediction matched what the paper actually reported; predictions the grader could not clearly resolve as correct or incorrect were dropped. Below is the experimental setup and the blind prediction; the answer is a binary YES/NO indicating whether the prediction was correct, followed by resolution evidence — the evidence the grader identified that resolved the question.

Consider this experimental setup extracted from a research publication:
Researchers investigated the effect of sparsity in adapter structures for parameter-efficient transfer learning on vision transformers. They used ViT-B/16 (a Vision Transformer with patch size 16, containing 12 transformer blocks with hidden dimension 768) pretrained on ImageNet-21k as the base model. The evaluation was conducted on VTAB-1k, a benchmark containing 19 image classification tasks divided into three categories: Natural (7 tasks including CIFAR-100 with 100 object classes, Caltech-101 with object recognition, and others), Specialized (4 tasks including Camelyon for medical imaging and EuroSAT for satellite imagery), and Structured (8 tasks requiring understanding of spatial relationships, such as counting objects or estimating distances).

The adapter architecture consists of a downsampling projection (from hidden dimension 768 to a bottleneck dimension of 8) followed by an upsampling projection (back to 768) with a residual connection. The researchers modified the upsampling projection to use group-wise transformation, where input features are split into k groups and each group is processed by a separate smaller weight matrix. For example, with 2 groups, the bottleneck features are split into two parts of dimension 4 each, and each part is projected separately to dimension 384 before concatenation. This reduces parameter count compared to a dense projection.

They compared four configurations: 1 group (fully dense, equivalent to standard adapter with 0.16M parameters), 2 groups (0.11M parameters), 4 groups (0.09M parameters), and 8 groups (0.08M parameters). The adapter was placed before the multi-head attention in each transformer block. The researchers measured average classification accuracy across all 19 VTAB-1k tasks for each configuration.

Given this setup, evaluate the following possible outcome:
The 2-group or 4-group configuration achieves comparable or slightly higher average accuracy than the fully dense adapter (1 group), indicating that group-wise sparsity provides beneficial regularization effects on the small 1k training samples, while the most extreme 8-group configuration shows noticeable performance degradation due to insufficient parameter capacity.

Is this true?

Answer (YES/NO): YES